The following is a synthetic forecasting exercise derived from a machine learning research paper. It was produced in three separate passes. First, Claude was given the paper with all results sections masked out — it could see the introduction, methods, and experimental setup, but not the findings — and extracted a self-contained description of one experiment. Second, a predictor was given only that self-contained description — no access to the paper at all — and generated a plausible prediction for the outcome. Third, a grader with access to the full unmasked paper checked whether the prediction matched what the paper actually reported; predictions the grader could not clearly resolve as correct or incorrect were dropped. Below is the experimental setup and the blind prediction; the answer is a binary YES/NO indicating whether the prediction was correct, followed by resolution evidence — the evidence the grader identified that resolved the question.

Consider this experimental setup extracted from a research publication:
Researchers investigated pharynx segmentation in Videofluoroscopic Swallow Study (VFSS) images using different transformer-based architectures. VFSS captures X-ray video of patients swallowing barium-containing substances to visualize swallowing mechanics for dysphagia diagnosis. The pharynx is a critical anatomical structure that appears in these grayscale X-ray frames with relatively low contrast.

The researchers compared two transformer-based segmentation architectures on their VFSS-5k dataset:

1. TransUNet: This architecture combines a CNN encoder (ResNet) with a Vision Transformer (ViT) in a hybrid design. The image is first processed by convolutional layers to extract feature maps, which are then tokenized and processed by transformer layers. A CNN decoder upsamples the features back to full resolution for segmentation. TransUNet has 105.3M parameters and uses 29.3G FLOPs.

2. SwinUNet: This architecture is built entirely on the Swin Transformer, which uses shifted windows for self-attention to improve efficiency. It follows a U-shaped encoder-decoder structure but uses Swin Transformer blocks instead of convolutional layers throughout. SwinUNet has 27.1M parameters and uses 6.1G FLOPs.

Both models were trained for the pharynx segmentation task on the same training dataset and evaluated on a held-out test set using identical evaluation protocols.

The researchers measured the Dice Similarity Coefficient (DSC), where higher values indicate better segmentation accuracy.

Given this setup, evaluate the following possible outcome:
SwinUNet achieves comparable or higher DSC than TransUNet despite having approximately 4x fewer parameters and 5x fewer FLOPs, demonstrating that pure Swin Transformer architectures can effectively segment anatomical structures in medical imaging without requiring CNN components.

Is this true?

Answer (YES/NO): NO